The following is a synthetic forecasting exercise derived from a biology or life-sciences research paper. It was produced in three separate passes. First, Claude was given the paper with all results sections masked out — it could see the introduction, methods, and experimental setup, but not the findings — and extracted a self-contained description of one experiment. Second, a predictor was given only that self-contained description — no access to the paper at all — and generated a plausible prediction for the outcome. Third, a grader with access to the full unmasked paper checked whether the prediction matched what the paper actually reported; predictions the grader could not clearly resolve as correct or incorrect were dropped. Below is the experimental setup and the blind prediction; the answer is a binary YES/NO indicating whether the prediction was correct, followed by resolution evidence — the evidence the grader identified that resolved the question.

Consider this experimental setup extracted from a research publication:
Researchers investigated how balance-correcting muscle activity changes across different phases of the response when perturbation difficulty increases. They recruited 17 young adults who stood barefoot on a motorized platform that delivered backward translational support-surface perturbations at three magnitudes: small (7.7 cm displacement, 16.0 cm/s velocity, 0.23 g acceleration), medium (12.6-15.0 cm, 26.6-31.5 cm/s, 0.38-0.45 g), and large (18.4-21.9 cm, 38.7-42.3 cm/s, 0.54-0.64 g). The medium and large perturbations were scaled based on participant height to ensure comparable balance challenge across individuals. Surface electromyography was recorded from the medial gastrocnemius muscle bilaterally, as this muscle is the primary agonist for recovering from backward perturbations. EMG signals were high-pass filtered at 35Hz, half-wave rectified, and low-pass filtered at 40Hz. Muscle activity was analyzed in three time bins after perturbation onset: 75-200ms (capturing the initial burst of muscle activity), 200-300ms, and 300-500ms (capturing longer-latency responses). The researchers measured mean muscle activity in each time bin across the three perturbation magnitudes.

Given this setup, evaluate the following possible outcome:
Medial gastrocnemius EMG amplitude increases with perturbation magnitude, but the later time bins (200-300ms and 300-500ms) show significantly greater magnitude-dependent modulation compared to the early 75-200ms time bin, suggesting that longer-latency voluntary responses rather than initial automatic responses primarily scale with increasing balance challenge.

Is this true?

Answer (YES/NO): YES